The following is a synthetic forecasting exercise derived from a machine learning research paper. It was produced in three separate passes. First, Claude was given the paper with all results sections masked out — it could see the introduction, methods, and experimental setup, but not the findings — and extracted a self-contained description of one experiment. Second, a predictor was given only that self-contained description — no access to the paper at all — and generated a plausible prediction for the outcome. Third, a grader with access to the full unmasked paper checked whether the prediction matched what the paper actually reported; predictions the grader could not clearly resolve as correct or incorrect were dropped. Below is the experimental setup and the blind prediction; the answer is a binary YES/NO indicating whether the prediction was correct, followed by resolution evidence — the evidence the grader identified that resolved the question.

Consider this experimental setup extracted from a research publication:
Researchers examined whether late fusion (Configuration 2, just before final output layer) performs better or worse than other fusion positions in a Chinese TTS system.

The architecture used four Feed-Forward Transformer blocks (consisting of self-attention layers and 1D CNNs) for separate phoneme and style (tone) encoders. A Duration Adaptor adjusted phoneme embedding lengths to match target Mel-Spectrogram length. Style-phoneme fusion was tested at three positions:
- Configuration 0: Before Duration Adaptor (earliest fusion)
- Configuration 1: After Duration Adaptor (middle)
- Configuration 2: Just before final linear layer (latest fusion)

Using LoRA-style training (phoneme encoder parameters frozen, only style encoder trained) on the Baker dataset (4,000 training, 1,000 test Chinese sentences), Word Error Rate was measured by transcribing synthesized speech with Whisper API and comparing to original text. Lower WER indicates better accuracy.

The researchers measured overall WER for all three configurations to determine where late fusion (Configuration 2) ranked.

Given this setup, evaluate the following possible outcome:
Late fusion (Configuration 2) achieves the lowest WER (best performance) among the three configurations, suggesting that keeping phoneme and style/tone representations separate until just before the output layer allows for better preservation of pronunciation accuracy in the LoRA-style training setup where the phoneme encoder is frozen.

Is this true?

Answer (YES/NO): NO